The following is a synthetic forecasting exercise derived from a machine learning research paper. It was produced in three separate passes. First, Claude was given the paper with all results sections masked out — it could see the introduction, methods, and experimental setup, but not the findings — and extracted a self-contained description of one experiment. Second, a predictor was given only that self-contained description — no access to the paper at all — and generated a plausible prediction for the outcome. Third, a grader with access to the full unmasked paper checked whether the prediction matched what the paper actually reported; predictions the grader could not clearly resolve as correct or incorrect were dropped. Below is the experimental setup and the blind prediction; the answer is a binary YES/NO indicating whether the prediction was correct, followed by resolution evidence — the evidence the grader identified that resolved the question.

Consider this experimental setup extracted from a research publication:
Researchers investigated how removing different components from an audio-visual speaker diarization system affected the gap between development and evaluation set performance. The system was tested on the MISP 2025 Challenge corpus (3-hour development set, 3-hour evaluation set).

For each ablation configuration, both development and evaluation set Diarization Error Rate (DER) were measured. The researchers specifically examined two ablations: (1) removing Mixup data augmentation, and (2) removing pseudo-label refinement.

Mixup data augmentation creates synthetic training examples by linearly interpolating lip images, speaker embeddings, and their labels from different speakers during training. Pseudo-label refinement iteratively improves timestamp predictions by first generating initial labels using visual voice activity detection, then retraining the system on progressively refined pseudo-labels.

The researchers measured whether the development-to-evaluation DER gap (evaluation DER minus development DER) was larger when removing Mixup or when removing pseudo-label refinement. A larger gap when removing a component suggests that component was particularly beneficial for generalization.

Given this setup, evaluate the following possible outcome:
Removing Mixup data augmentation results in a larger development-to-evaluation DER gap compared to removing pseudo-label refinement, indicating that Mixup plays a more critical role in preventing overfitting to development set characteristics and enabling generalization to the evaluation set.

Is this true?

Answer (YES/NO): YES